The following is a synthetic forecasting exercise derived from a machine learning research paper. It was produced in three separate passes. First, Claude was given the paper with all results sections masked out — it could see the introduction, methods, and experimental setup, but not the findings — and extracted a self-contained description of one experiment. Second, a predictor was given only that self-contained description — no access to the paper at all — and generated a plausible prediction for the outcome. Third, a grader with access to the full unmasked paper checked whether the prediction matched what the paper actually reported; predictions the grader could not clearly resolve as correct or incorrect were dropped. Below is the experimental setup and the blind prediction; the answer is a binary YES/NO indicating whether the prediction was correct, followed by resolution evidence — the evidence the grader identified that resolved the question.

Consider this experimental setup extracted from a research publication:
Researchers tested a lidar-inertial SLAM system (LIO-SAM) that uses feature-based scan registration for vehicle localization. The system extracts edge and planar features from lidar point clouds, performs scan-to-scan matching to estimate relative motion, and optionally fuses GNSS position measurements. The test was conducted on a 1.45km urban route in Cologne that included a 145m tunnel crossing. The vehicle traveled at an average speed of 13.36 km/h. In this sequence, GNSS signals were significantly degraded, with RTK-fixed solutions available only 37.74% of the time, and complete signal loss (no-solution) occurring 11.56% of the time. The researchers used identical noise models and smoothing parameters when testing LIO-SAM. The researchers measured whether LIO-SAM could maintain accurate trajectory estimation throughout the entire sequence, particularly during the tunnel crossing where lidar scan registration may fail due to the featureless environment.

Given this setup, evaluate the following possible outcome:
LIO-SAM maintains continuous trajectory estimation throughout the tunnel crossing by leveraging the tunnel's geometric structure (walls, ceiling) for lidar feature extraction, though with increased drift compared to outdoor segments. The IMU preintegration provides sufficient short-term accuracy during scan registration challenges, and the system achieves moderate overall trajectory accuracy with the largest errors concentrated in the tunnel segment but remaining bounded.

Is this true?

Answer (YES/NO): NO